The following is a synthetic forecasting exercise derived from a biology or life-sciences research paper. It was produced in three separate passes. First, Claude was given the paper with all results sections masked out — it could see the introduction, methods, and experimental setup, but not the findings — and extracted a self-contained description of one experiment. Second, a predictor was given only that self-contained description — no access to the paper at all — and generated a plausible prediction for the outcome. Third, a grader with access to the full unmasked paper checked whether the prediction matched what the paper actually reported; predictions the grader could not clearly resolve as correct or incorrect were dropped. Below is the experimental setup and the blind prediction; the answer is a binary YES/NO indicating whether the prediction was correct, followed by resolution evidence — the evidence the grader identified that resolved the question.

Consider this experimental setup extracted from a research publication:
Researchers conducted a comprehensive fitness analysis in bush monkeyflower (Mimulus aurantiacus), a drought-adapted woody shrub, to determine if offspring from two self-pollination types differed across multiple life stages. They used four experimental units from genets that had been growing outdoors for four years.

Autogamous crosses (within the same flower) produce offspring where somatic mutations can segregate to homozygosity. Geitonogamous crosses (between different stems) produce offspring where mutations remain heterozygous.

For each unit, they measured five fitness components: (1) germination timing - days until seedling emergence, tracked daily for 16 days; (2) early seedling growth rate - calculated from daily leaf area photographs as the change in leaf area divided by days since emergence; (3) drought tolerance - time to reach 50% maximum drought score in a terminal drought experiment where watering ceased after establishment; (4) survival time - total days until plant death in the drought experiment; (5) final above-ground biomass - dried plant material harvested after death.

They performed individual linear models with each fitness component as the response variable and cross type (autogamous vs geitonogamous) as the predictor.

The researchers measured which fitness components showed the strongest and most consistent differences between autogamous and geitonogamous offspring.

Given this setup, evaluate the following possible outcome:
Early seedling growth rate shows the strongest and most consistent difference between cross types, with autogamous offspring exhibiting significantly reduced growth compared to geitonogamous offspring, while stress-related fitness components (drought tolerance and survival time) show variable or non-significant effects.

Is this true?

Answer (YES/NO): NO